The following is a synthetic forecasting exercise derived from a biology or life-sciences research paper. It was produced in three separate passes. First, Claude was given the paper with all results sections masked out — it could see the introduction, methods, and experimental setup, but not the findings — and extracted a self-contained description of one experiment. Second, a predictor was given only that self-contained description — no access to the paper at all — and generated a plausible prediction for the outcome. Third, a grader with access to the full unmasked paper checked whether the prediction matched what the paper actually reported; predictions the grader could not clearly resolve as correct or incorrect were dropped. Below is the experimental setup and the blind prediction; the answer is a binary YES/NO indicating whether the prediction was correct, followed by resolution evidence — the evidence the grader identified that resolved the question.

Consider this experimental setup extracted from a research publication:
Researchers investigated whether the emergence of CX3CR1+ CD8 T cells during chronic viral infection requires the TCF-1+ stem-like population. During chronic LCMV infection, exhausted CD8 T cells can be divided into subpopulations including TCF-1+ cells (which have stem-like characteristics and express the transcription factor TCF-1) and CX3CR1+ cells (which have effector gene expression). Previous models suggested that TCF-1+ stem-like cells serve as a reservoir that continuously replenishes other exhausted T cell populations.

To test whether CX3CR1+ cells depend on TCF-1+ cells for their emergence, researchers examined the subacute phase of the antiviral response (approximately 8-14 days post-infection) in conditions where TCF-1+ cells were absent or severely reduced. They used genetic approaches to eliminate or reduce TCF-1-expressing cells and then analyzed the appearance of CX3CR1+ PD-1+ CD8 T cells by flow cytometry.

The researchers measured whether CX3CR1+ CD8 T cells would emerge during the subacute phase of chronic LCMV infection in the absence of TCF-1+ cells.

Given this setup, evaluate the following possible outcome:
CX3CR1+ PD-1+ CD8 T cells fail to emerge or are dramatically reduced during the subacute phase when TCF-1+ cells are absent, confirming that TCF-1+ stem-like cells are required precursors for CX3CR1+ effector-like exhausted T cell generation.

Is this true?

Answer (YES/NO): NO